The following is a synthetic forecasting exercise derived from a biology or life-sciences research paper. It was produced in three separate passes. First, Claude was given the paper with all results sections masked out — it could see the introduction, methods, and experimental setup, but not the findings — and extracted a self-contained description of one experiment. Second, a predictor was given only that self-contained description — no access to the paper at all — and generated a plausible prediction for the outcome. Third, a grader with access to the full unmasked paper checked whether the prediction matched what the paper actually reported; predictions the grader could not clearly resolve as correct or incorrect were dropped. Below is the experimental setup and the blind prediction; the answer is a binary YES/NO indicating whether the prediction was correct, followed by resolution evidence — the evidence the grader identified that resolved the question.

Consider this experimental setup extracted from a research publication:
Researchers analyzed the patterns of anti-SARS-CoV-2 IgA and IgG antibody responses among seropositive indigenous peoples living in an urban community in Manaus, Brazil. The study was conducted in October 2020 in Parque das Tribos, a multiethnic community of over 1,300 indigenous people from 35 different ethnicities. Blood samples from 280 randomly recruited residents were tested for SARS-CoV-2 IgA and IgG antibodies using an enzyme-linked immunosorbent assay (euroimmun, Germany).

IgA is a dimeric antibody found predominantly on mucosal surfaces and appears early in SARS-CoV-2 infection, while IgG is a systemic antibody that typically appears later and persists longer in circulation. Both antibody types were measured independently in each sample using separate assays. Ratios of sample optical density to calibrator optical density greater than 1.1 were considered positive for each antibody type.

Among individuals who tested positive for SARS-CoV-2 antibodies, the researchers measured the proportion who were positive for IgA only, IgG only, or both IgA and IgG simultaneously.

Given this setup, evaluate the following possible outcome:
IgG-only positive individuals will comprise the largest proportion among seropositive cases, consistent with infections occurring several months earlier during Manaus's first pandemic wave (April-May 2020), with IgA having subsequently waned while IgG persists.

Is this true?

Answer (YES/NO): NO